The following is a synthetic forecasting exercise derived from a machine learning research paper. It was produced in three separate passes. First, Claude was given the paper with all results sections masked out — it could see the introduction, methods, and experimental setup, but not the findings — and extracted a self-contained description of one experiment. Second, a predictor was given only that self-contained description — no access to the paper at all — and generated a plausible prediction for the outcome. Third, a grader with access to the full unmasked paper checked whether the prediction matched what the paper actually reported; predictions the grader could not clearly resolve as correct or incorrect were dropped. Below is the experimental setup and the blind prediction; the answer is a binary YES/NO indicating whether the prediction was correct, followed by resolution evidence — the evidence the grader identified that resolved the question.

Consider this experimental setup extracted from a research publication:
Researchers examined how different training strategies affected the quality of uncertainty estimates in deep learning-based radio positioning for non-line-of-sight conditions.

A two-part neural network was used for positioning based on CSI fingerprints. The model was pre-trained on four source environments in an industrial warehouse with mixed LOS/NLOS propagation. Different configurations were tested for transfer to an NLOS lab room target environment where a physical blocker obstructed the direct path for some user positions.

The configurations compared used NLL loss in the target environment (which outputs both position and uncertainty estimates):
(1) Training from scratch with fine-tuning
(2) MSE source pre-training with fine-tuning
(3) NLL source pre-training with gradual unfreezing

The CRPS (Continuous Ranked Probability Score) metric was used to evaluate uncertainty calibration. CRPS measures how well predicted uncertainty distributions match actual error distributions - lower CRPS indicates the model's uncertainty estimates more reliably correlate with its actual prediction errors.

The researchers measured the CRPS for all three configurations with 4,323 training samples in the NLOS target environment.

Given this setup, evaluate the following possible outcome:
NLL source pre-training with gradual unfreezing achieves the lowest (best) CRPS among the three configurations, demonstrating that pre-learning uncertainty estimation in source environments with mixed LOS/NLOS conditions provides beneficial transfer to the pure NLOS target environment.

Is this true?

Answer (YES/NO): YES